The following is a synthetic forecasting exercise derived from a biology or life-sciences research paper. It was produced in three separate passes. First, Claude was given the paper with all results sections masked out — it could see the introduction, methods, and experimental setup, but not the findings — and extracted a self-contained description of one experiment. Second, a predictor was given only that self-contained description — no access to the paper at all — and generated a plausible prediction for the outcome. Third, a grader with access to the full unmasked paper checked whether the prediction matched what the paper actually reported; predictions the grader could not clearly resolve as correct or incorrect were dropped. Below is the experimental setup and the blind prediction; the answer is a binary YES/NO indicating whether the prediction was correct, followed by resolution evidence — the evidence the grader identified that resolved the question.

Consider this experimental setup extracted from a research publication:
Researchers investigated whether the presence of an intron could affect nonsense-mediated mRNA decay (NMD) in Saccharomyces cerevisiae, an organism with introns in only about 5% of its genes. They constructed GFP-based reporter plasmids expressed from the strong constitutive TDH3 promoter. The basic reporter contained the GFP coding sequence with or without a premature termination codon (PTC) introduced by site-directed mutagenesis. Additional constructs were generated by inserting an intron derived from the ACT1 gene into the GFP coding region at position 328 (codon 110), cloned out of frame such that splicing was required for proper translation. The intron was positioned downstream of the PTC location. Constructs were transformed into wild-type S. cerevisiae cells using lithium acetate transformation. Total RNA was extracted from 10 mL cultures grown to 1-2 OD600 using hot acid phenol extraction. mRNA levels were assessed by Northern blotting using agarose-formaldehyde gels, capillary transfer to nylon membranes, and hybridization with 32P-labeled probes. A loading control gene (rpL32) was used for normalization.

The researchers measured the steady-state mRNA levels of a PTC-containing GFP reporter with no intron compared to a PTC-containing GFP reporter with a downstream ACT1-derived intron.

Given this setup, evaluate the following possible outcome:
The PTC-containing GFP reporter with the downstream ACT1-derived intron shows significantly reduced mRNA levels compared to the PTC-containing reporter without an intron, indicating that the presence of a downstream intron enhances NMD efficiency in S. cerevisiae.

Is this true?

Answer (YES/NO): YES